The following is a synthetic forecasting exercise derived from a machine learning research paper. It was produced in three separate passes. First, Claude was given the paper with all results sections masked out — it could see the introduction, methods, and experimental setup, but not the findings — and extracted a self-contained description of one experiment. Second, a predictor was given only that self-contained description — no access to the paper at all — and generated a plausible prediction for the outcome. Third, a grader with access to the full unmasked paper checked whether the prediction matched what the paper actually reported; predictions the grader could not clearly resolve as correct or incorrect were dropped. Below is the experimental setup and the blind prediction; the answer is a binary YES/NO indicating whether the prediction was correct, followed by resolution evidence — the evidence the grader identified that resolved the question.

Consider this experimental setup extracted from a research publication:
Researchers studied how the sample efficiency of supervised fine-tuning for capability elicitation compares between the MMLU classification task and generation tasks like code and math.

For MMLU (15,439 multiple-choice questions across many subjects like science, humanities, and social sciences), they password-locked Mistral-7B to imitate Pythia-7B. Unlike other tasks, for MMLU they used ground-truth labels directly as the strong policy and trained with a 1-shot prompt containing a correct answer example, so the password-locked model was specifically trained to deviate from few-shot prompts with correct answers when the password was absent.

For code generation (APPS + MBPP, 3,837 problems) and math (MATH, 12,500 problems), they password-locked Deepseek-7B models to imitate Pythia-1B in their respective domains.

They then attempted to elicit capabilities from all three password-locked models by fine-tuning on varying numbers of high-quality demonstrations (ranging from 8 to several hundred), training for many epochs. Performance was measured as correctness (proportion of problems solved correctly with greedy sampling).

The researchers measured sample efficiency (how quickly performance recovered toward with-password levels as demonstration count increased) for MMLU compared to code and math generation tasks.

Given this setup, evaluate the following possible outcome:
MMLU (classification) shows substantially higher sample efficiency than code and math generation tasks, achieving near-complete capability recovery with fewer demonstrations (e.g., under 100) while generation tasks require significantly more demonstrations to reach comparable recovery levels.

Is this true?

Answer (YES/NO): NO